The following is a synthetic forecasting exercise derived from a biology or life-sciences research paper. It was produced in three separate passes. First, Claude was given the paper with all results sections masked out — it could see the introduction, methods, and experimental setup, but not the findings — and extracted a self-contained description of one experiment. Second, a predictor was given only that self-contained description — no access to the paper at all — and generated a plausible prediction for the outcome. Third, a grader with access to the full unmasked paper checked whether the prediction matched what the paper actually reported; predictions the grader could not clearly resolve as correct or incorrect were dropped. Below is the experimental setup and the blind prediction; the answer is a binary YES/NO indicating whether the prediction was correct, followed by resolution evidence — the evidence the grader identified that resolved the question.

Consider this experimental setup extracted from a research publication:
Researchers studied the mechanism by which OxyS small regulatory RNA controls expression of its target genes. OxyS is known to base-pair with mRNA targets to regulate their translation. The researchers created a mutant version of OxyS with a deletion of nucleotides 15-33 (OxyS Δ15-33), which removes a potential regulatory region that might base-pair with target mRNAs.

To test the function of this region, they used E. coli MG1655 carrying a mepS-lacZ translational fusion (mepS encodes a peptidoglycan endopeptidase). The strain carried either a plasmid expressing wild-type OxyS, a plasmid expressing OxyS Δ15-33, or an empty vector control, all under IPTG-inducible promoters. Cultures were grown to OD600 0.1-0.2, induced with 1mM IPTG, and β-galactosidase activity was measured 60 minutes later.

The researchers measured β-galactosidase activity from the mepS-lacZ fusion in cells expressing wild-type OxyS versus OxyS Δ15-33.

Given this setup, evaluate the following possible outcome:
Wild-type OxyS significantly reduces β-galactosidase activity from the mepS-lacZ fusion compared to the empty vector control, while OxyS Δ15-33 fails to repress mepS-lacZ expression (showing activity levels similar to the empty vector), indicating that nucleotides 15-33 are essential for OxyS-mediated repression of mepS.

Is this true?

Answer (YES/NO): YES